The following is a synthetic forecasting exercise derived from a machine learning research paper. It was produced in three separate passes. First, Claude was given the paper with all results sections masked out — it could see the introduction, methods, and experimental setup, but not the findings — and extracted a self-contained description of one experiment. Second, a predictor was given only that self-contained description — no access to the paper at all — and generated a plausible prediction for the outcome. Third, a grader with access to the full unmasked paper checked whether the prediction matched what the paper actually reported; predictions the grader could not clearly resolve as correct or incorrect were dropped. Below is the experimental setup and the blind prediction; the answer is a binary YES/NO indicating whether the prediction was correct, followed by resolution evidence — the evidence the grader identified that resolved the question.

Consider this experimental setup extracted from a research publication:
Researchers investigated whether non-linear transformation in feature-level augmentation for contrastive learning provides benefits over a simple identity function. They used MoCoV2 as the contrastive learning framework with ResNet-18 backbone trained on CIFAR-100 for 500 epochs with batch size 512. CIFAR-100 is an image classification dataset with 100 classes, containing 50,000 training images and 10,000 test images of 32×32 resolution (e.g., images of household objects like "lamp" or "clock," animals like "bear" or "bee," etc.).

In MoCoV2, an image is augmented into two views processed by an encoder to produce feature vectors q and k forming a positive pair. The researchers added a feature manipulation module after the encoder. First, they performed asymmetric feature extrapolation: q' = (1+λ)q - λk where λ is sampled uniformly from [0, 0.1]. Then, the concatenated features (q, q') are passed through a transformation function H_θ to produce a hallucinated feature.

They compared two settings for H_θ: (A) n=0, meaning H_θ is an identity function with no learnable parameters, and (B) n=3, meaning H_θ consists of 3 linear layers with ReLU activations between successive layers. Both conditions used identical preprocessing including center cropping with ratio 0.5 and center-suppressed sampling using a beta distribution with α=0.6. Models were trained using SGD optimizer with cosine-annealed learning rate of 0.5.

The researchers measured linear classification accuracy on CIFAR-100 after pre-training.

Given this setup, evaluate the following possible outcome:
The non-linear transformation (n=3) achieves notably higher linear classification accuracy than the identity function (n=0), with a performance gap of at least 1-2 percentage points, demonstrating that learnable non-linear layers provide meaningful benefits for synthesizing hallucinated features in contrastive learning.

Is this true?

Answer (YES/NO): NO